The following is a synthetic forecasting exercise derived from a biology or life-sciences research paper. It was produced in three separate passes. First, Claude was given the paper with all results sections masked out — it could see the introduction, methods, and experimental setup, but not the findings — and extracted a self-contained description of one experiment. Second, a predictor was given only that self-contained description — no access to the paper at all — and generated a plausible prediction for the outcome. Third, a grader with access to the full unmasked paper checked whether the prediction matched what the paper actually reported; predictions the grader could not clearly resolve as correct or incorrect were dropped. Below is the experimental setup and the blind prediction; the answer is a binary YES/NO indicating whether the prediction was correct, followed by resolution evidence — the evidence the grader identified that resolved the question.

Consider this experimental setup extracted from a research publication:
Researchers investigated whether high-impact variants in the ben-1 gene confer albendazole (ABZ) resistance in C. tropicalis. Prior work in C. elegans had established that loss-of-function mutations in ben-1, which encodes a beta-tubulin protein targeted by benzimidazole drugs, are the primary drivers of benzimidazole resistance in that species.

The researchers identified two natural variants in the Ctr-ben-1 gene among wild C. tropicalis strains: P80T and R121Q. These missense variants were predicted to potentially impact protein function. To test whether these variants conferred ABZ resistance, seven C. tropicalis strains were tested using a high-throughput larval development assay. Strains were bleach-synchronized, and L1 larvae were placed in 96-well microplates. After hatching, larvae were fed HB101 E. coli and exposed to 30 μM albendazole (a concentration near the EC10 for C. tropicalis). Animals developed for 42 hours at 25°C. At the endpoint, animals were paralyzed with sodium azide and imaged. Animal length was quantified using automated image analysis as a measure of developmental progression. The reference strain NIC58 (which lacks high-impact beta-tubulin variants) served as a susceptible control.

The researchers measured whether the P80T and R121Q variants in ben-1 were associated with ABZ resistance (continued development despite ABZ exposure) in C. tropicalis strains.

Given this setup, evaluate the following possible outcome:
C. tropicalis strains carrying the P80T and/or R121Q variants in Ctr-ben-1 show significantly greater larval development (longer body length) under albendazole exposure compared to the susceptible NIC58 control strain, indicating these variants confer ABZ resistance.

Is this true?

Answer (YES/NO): NO